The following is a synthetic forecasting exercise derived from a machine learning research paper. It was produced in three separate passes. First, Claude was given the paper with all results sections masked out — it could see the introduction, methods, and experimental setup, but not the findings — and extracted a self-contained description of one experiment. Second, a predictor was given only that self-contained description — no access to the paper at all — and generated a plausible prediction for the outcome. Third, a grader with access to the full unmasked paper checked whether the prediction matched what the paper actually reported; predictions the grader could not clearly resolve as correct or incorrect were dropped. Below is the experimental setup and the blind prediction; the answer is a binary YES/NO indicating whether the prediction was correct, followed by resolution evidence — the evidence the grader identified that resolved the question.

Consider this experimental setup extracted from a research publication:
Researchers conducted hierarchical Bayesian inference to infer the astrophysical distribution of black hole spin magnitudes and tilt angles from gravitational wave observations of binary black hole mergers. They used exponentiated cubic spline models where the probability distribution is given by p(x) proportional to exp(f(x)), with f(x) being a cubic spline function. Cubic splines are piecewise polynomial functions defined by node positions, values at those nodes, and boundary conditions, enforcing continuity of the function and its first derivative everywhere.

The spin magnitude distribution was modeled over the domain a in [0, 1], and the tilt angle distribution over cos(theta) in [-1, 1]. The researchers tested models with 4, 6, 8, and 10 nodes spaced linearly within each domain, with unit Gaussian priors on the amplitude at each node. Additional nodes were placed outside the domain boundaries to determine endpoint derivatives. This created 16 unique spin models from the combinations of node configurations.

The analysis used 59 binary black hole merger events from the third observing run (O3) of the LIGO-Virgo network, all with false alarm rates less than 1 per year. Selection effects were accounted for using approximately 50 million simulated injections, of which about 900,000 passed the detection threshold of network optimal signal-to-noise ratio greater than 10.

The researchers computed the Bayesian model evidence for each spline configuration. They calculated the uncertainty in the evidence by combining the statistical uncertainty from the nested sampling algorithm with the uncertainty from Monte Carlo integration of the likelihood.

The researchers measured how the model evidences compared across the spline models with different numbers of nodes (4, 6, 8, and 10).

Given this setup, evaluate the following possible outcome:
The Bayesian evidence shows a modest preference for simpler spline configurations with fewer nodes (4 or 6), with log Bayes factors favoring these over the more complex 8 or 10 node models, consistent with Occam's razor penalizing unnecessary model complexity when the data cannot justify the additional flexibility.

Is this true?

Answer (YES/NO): NO